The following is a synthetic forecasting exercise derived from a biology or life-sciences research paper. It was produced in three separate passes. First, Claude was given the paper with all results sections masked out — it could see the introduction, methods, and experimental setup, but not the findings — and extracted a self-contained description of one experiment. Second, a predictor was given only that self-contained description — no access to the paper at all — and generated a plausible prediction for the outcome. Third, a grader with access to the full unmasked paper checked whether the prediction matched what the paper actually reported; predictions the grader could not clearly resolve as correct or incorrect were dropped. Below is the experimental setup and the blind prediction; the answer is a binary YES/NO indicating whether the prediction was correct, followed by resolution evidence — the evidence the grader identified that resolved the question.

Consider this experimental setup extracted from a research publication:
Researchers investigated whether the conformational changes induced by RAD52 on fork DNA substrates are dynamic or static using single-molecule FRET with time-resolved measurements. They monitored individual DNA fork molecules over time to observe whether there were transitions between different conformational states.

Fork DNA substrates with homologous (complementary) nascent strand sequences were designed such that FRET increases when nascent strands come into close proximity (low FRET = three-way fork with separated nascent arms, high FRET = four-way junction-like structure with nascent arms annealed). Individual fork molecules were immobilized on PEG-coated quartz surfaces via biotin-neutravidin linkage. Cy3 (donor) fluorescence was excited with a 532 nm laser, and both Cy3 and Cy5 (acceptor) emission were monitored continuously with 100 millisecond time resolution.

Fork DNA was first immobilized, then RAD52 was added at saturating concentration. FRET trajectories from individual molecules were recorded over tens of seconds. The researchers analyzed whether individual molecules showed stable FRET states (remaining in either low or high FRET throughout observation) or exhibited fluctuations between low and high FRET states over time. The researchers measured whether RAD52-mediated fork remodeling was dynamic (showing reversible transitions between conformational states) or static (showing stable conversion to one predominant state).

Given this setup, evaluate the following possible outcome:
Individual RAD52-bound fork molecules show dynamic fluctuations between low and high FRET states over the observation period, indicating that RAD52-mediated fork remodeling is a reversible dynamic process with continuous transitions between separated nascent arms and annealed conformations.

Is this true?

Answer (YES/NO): YES